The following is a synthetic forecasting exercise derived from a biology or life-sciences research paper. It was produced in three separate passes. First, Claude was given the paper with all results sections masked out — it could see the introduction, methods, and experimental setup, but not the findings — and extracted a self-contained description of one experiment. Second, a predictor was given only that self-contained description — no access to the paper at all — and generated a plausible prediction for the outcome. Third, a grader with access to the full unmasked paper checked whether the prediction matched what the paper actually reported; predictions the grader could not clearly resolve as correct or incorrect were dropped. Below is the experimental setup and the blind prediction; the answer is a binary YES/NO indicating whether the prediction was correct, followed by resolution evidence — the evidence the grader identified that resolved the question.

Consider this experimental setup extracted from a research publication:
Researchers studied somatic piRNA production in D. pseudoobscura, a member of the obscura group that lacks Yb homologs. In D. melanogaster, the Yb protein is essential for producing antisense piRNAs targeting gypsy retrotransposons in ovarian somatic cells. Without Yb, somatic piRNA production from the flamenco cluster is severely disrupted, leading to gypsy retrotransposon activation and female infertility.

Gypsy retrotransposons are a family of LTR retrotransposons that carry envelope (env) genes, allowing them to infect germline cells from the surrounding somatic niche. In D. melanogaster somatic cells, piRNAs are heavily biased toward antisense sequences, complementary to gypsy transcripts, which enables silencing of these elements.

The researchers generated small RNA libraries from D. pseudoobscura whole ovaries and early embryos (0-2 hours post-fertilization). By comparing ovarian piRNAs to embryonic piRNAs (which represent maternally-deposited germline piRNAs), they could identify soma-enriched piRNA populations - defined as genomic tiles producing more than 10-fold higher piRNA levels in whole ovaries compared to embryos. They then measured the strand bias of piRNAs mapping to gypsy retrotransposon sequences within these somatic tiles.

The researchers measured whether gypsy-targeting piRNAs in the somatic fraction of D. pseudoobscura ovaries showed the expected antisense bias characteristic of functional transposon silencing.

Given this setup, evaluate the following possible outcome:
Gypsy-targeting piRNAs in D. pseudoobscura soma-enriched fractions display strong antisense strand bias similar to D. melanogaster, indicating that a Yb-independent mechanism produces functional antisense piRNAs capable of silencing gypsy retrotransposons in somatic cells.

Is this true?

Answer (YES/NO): YES